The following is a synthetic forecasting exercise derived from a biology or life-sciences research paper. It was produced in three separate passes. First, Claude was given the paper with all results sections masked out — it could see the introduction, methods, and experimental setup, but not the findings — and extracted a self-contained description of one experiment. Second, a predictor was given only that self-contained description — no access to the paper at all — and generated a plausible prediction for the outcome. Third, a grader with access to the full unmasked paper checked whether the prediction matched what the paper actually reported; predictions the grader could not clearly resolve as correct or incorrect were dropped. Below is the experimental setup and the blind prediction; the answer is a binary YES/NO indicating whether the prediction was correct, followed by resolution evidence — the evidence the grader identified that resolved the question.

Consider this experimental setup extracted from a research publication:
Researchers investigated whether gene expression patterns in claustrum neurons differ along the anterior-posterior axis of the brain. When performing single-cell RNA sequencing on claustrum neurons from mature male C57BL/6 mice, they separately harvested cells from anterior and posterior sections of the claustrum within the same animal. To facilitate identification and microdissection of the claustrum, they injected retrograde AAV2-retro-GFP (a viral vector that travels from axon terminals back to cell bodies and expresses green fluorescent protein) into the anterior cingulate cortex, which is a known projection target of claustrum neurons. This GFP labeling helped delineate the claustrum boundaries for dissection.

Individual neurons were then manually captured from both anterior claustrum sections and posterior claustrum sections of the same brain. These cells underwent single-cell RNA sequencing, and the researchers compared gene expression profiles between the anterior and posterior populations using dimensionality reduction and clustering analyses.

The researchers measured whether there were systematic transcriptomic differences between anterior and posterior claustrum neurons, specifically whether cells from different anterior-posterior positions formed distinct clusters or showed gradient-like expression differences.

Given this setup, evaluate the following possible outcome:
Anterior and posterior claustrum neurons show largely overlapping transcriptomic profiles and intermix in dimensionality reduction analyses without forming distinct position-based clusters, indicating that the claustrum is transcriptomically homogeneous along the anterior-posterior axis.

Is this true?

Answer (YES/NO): YES